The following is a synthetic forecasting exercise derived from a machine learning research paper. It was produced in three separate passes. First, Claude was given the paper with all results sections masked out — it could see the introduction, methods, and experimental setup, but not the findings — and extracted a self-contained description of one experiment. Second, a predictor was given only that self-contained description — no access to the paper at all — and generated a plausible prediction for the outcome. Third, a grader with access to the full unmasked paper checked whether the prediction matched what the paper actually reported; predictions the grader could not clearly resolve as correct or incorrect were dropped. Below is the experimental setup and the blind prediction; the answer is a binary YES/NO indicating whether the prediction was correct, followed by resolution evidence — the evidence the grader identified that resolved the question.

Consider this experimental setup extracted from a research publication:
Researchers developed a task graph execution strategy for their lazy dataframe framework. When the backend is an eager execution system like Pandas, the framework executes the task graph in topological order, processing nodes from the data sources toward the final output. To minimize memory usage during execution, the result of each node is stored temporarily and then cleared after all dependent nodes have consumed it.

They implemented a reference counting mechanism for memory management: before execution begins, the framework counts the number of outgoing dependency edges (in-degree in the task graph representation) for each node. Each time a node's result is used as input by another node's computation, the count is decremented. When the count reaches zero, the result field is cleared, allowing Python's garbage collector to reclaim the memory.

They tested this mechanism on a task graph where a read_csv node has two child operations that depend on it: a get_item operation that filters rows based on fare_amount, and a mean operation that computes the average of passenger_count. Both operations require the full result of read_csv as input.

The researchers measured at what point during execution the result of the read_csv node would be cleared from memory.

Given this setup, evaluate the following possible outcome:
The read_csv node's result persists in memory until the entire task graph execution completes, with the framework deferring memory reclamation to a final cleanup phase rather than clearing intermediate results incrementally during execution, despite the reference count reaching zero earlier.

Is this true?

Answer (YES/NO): NO